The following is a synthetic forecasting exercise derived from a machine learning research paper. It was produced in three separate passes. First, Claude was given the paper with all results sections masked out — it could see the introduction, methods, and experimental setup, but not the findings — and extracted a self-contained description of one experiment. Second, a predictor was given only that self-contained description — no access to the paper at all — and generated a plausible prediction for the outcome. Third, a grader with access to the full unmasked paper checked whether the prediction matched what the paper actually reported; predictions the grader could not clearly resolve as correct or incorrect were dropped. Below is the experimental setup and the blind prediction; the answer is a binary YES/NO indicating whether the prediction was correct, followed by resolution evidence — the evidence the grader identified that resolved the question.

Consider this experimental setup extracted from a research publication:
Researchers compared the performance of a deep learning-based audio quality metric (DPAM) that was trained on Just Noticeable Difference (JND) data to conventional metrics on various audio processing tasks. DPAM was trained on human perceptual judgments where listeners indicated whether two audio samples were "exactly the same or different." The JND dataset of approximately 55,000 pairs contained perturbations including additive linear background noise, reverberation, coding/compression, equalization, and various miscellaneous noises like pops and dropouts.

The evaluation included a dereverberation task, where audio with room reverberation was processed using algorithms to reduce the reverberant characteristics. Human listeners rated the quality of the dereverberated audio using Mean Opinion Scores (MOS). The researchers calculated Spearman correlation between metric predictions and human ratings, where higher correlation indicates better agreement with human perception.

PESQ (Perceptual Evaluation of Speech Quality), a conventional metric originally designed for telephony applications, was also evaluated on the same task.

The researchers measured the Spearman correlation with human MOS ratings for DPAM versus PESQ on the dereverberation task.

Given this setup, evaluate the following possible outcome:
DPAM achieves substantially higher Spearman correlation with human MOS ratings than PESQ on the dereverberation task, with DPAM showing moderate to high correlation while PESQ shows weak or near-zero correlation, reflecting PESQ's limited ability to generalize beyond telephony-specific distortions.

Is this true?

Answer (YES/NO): NO